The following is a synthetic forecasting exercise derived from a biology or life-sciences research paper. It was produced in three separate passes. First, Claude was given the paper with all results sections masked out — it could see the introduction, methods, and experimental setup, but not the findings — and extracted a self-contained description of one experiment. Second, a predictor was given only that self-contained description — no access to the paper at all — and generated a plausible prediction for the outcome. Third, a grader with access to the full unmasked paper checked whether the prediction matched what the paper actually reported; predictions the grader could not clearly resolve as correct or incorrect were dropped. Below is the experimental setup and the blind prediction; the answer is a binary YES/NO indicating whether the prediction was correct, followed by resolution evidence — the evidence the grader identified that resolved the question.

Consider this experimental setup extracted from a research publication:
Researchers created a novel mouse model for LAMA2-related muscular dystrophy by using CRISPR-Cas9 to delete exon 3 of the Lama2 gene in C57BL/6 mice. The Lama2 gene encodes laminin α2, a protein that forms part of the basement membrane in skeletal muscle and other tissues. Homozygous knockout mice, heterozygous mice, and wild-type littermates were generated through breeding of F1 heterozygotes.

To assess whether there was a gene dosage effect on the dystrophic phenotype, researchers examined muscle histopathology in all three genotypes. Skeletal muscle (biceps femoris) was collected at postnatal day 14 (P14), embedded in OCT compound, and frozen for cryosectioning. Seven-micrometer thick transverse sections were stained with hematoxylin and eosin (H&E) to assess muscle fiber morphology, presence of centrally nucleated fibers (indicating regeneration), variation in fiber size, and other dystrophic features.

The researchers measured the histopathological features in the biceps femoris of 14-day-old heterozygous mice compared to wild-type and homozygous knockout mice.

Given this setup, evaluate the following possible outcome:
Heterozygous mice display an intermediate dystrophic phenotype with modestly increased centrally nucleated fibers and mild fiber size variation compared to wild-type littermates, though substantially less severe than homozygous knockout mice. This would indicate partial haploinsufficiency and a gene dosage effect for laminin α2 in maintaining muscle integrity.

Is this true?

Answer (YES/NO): NO